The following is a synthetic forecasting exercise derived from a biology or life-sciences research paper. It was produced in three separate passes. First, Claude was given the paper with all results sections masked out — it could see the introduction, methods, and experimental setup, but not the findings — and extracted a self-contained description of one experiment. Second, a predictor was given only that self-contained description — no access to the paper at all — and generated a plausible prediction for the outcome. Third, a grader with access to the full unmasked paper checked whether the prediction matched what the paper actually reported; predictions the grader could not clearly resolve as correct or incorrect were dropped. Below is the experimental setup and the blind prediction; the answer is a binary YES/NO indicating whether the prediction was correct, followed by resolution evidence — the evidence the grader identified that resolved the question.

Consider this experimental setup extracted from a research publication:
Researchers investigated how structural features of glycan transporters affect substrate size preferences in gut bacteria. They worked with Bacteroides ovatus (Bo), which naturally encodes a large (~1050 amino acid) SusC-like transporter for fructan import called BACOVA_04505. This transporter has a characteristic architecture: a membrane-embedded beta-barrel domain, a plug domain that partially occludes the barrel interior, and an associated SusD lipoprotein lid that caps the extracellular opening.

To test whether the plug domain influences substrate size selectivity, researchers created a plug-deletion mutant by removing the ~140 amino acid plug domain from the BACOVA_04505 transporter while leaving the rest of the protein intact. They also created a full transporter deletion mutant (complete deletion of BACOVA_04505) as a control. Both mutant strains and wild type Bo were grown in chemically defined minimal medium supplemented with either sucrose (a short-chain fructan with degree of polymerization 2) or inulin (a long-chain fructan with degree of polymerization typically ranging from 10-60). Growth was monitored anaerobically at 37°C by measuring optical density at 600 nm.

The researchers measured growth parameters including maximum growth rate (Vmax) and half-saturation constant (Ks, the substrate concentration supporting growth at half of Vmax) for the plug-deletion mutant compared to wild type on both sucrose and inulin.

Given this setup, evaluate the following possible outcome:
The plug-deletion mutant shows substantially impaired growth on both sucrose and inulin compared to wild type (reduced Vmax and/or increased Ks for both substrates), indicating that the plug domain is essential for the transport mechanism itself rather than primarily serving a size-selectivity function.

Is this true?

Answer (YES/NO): NO